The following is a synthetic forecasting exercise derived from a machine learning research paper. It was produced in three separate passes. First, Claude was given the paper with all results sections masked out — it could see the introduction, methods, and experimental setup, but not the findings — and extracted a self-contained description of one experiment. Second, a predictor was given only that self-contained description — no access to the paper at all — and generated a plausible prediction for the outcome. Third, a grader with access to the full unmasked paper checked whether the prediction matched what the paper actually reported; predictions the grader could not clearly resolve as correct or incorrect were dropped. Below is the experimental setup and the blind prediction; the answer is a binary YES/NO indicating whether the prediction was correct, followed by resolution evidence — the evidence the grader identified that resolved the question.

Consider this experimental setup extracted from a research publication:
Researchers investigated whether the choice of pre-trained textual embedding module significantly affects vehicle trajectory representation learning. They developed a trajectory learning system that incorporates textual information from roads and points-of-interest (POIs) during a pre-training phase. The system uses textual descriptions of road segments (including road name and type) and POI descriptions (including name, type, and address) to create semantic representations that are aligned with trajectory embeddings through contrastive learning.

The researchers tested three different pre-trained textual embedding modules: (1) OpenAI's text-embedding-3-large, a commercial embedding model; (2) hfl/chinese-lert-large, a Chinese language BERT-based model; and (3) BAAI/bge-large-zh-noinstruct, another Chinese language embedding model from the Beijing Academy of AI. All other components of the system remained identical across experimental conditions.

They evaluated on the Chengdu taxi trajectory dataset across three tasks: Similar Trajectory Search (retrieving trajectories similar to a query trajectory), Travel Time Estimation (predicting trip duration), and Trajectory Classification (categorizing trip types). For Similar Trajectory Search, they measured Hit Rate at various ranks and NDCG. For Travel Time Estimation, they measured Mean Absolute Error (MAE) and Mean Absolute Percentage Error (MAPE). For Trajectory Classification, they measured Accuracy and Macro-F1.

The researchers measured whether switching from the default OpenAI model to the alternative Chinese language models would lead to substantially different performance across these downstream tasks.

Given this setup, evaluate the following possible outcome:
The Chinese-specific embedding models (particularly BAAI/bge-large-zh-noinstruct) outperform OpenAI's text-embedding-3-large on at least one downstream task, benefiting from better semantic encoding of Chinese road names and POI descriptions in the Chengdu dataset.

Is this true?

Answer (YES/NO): NO